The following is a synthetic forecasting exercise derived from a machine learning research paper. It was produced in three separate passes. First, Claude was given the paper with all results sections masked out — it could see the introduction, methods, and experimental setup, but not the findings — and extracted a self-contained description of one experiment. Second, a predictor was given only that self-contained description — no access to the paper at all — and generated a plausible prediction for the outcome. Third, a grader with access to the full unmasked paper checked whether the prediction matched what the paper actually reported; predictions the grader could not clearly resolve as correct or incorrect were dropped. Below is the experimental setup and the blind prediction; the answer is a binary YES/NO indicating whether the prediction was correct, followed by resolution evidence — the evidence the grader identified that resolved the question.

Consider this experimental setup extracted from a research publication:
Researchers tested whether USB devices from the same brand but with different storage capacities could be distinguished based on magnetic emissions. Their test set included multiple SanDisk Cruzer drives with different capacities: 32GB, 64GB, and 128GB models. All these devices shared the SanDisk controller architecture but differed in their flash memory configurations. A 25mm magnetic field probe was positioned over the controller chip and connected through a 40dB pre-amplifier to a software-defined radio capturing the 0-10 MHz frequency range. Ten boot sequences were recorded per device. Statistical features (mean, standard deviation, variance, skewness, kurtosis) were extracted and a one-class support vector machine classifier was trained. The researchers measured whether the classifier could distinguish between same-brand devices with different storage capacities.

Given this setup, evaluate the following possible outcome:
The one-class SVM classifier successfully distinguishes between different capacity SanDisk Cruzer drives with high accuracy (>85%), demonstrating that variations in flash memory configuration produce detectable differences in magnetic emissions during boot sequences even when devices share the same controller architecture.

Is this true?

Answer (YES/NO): YES